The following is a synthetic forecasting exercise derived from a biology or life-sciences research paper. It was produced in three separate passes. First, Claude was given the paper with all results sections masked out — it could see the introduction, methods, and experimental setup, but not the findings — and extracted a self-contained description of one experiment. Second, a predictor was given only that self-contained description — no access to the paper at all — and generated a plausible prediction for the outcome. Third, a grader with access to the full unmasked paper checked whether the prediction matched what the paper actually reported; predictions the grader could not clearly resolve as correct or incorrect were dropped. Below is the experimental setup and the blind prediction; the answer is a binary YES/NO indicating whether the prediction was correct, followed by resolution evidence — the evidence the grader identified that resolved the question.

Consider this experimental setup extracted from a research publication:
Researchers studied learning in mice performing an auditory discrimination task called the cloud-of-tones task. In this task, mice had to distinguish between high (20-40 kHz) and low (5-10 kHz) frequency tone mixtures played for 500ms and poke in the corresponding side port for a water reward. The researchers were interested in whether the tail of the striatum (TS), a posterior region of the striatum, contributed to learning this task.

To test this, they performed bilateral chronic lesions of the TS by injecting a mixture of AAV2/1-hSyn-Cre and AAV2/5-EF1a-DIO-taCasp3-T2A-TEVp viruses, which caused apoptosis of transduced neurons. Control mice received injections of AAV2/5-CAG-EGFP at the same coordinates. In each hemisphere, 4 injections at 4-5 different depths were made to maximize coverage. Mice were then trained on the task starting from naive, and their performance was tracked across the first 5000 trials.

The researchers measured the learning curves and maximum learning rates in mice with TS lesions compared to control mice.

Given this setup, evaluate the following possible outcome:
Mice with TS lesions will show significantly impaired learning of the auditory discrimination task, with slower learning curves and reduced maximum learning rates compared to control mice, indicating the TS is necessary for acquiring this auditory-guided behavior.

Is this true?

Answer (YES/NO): YES